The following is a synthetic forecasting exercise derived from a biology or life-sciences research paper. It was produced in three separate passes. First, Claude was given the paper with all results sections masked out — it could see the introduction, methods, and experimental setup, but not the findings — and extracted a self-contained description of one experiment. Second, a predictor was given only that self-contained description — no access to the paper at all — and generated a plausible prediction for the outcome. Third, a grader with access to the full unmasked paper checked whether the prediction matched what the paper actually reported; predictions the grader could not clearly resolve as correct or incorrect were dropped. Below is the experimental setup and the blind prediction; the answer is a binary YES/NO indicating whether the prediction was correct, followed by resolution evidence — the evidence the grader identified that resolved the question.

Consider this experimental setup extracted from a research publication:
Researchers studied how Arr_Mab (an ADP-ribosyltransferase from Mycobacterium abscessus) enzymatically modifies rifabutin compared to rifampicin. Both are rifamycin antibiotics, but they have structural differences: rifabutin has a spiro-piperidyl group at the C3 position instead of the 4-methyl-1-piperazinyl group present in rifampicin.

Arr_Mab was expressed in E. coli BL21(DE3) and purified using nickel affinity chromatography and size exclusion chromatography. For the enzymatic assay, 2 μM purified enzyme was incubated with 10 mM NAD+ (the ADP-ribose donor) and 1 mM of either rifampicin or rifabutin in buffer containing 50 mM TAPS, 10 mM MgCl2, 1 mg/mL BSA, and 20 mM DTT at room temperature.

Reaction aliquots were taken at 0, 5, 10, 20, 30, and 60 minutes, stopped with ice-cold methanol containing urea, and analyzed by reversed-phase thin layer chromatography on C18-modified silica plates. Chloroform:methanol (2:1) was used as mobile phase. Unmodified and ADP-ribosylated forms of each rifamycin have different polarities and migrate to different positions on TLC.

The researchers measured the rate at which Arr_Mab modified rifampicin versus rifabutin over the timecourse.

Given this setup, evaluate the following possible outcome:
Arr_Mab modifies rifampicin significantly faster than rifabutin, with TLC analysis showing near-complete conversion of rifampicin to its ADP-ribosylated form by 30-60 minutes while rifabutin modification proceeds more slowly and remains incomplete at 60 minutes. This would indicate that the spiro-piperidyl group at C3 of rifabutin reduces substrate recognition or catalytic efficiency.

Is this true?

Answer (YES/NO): YES